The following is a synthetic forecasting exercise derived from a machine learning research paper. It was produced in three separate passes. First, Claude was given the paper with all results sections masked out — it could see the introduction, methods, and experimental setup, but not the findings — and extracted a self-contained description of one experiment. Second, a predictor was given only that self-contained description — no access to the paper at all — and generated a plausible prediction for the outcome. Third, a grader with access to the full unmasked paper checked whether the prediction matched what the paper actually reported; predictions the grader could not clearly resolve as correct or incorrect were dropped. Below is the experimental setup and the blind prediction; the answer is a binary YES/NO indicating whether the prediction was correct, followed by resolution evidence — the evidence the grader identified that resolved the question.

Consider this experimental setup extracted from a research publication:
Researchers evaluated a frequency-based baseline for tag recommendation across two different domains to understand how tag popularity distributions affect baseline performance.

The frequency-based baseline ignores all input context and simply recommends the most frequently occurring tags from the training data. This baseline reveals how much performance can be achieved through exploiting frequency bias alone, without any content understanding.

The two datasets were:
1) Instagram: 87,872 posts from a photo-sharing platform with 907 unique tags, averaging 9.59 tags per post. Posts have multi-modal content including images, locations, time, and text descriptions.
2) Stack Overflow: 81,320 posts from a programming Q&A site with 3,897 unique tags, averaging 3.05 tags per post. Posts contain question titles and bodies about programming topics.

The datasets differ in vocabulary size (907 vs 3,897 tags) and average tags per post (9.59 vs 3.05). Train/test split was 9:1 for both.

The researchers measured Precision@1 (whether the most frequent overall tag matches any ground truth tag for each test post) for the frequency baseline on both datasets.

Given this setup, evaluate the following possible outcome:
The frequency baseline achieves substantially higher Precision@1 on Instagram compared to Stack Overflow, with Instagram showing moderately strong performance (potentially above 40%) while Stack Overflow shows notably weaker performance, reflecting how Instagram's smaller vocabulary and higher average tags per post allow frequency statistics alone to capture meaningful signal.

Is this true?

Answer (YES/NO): NO